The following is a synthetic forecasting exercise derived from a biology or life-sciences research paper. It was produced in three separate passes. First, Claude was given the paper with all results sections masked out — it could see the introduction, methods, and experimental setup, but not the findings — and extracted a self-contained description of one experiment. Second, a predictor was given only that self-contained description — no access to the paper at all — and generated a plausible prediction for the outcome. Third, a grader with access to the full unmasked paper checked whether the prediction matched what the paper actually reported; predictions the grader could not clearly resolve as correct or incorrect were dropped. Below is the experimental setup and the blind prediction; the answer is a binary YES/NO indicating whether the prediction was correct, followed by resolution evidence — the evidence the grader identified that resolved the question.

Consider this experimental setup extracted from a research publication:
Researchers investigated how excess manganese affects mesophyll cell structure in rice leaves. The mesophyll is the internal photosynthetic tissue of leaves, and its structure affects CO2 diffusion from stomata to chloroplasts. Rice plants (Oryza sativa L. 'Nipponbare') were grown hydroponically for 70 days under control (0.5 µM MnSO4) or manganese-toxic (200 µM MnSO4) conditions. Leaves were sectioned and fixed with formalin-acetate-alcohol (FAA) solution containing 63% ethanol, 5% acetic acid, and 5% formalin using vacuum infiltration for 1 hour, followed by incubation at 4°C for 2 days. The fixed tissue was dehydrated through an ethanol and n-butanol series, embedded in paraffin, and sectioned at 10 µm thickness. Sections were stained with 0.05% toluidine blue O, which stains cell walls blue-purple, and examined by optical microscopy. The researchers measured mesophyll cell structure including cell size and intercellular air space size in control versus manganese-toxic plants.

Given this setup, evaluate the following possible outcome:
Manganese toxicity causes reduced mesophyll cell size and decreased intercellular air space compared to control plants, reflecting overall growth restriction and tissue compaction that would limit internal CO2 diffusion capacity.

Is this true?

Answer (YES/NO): YES